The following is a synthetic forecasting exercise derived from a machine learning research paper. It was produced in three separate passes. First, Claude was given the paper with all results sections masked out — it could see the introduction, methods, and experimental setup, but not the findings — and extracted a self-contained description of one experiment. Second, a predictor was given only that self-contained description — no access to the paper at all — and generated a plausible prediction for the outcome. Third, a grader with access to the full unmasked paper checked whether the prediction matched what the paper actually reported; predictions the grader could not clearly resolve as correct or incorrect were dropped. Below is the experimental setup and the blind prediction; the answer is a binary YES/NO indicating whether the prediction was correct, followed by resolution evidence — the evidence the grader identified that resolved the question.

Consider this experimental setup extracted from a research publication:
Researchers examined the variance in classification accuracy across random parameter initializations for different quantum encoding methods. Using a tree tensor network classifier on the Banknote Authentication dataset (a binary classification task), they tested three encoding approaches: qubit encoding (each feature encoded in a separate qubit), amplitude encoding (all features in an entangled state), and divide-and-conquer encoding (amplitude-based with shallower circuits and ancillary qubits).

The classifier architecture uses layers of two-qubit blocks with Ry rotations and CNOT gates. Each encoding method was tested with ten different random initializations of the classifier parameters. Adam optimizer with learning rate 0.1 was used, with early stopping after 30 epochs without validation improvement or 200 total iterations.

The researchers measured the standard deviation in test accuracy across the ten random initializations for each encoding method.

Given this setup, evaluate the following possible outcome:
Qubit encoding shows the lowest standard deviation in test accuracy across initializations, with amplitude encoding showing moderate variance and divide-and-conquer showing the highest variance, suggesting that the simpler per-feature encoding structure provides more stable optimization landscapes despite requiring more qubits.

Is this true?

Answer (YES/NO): NO